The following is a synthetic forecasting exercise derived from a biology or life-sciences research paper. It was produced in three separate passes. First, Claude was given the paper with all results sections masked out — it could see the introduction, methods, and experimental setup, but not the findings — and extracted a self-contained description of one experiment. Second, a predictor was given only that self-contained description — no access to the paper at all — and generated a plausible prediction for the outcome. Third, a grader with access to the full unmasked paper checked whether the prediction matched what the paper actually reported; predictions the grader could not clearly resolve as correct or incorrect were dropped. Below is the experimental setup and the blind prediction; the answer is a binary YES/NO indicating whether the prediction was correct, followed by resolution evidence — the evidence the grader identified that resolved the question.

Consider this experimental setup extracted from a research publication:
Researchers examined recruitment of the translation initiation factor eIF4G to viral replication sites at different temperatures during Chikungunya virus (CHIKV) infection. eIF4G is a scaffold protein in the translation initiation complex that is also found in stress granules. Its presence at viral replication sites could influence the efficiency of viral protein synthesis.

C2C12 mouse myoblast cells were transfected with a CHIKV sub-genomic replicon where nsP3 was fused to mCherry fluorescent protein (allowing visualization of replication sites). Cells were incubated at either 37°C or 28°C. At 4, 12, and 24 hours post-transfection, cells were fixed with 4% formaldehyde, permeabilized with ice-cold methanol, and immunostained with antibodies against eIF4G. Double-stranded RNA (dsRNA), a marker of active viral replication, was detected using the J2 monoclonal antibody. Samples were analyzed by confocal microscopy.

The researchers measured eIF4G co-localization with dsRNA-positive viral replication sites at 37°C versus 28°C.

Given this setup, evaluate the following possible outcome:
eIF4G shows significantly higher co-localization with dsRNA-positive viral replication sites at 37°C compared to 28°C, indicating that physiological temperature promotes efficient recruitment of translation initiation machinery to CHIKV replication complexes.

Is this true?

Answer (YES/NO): NO